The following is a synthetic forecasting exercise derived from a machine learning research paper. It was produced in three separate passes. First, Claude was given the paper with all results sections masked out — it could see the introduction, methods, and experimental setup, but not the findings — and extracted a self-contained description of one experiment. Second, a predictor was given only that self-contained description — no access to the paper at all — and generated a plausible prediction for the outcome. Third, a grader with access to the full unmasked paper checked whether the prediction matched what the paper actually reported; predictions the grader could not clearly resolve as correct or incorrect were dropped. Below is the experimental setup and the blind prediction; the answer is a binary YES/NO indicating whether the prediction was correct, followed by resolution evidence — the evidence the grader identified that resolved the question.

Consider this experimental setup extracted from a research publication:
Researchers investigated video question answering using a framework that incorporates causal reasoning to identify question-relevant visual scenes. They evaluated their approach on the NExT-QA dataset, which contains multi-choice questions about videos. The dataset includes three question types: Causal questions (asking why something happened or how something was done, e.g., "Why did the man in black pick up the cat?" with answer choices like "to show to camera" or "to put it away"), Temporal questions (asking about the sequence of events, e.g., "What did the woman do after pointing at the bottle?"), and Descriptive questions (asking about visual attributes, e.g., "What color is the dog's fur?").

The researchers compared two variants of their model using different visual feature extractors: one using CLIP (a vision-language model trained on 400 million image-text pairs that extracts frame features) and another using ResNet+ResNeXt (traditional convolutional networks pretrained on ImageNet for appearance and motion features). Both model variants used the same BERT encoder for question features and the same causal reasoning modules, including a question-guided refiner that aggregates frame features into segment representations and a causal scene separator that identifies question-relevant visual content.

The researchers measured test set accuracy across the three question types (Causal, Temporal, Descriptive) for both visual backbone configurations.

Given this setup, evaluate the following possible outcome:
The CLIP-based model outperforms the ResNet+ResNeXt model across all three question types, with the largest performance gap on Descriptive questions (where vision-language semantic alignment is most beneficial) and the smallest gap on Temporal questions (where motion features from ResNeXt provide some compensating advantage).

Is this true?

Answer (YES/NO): NO